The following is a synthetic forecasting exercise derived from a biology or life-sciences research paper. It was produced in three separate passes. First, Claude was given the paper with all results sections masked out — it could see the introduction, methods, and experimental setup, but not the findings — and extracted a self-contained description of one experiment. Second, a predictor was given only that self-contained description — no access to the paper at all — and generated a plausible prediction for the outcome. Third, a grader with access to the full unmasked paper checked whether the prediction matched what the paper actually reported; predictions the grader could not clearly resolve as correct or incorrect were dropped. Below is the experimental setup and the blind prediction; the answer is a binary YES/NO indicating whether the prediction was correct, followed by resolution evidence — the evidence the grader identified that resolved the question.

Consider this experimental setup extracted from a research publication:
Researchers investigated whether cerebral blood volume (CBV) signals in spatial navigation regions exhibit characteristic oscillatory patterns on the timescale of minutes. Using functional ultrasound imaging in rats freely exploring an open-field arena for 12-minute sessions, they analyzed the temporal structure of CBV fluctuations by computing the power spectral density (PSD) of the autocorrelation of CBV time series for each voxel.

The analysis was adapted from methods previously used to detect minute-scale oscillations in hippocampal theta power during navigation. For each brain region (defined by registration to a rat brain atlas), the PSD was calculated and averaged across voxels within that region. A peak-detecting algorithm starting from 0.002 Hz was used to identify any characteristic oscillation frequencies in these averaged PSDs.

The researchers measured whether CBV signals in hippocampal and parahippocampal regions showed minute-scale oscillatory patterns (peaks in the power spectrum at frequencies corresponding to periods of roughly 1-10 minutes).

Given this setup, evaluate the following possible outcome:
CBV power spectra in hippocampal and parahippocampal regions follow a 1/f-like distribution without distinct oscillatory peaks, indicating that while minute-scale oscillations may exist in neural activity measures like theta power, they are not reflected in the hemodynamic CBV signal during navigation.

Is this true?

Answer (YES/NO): NO